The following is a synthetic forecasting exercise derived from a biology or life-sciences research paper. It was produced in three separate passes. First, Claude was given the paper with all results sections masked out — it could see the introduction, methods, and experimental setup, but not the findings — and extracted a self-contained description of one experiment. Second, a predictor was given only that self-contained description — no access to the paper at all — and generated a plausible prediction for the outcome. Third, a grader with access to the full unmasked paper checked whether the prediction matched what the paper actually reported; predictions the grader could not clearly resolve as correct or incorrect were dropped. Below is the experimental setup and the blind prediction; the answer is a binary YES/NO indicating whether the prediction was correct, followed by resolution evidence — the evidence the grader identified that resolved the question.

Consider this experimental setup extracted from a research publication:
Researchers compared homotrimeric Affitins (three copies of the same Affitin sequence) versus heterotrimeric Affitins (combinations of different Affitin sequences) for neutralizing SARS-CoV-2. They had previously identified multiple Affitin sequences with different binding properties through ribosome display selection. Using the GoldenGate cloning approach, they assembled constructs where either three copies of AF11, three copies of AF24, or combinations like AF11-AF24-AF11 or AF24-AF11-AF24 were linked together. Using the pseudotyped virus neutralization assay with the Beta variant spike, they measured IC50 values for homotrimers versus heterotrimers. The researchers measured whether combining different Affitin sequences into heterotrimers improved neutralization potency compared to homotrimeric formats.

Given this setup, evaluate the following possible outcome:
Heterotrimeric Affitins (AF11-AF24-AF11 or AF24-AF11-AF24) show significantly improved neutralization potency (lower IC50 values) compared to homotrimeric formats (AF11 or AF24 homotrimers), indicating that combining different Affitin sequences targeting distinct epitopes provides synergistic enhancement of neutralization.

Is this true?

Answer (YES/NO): NO